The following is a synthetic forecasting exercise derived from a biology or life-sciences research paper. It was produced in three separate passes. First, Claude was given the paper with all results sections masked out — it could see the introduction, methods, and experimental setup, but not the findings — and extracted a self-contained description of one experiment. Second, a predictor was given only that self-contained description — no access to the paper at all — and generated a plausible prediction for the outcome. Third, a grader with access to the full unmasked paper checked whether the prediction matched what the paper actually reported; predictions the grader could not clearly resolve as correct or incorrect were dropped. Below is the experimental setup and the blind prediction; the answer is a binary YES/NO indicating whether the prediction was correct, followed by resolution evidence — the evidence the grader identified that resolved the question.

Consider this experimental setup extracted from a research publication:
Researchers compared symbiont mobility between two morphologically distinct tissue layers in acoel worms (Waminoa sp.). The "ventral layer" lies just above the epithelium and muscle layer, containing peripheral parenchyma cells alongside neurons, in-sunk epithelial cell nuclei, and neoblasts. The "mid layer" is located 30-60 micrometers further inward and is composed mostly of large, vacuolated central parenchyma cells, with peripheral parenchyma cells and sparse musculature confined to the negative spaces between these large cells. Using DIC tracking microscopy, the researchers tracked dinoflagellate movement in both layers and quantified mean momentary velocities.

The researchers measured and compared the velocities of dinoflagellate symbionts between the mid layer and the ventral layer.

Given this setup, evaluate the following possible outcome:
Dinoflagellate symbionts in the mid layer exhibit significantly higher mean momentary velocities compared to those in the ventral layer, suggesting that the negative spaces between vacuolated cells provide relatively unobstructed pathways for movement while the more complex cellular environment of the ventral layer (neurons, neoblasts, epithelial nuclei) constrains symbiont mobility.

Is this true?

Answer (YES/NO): YES